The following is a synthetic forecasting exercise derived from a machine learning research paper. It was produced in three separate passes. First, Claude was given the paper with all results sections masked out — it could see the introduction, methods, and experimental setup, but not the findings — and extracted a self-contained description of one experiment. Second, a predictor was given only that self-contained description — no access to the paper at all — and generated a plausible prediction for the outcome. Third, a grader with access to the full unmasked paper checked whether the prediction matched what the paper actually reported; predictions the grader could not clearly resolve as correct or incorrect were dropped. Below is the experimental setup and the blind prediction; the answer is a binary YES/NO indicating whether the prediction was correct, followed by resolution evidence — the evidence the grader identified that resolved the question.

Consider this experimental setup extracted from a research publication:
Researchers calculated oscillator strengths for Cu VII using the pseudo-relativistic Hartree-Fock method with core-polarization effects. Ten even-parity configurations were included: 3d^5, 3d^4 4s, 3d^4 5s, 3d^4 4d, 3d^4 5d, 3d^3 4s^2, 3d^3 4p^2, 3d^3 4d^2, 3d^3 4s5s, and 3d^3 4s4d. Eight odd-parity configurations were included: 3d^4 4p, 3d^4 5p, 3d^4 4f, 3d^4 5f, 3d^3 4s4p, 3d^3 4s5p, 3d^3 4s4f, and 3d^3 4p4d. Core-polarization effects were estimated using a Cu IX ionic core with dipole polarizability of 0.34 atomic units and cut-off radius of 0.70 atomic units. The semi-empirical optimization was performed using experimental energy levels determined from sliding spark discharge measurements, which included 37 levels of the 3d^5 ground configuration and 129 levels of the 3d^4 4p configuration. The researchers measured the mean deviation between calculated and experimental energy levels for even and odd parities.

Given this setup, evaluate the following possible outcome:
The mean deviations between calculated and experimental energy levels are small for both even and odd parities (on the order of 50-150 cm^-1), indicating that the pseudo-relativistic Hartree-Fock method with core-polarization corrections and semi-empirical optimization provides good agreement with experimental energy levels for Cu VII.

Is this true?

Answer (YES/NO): NO